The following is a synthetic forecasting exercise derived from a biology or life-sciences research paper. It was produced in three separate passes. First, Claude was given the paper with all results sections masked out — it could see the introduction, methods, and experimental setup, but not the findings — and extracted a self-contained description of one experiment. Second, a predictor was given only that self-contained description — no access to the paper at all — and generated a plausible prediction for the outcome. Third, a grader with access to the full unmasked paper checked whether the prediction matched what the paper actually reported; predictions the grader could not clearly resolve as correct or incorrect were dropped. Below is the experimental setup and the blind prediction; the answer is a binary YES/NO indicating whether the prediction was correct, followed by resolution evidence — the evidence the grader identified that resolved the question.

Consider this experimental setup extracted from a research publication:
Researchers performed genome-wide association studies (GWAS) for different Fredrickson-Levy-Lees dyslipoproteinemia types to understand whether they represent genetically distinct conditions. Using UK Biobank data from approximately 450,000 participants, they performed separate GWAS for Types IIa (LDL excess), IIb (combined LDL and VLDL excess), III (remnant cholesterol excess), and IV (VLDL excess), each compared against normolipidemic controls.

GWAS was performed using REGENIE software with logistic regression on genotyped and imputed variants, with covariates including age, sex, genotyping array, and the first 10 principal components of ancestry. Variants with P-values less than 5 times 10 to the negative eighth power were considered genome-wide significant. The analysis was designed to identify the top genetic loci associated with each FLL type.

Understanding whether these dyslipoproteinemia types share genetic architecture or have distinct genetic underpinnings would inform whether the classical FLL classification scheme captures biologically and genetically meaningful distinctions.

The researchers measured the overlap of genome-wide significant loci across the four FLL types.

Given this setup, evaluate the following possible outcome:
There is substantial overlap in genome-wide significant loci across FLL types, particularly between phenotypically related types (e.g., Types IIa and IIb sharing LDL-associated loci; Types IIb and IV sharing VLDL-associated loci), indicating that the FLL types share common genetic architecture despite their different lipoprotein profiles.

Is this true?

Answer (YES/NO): NO